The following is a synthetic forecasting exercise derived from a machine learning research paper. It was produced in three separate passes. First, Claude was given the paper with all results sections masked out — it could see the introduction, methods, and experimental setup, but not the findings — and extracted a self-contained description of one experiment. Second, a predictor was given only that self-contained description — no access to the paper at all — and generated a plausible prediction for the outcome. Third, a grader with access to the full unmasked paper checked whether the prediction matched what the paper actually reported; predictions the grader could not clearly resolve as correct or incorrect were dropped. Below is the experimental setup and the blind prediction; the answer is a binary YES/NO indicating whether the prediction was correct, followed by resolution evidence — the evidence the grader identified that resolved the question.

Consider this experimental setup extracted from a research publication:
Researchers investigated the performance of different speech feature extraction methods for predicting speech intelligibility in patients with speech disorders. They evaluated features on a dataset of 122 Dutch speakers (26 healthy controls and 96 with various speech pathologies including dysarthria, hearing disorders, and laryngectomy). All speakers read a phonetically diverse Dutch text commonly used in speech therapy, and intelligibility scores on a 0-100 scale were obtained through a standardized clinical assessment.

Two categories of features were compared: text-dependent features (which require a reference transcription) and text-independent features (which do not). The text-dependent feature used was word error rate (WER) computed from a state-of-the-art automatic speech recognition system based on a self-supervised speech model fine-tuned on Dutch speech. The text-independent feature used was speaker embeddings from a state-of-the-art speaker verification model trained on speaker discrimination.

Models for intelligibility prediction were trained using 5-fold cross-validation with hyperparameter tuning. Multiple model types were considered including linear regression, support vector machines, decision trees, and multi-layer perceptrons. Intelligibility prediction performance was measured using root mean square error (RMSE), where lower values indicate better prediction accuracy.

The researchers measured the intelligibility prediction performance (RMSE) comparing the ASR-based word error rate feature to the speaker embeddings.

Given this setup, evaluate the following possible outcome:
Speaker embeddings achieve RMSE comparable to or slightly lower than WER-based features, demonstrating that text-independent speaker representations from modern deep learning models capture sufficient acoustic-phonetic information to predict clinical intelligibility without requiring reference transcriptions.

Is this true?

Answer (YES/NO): NO